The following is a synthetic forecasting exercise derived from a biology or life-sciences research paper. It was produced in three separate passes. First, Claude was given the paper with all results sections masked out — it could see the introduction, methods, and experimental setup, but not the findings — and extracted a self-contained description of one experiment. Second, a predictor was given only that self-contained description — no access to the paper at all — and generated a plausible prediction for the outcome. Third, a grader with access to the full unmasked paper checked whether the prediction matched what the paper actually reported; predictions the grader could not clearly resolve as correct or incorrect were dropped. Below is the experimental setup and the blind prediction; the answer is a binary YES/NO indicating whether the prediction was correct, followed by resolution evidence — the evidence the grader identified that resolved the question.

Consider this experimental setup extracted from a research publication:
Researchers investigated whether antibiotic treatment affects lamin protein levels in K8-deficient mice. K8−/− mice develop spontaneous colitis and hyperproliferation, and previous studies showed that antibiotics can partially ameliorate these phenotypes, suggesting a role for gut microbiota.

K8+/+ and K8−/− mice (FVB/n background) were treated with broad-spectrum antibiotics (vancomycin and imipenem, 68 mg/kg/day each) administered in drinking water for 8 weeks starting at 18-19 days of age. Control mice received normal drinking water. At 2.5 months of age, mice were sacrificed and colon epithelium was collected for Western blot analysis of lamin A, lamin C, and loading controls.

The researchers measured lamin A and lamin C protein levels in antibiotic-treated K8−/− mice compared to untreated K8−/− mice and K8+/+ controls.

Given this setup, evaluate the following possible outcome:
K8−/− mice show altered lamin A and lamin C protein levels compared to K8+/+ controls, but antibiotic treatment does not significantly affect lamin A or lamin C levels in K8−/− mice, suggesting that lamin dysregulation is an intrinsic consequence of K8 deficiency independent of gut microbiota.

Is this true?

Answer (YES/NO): YES